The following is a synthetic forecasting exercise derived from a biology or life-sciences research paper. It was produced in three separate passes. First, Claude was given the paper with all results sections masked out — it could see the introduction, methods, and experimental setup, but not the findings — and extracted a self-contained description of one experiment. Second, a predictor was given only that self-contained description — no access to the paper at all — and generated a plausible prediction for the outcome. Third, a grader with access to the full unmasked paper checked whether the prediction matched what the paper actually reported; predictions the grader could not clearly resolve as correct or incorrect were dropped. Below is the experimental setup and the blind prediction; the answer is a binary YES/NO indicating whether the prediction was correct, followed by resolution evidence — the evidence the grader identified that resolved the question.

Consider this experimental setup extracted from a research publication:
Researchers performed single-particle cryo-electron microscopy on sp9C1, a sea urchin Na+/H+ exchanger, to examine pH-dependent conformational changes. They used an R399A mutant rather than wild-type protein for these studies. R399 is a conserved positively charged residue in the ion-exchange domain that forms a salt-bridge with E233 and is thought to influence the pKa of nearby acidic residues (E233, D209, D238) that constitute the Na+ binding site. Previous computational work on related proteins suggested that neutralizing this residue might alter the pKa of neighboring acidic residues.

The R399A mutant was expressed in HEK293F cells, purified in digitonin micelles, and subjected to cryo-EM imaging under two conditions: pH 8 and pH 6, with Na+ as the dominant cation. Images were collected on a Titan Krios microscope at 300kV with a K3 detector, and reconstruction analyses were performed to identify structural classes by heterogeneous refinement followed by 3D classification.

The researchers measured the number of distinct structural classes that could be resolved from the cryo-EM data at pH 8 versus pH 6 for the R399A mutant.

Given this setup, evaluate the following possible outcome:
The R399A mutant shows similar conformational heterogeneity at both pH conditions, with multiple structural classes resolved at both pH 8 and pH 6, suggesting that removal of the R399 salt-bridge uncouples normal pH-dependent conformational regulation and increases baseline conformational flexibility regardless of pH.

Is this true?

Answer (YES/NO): NO